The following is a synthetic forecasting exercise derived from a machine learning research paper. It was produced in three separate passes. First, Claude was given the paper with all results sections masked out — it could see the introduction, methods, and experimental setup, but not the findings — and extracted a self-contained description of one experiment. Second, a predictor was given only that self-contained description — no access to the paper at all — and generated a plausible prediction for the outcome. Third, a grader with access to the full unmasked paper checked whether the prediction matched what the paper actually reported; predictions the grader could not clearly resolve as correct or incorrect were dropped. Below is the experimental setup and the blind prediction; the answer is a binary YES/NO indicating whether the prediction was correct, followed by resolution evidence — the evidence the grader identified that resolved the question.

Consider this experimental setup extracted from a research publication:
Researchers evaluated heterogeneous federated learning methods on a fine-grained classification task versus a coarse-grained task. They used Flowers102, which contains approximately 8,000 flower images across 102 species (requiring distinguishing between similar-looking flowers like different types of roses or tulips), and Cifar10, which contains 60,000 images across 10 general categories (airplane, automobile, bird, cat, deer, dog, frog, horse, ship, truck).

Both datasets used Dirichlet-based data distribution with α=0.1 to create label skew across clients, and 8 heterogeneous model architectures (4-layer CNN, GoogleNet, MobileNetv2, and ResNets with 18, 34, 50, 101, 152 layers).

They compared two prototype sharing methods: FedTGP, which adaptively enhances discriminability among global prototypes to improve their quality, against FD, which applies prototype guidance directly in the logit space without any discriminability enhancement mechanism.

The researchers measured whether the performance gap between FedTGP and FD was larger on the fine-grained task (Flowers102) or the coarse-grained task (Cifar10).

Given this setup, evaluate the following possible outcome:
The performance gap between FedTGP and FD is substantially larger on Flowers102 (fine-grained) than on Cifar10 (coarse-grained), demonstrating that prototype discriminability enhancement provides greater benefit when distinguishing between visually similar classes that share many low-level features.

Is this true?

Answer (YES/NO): YES